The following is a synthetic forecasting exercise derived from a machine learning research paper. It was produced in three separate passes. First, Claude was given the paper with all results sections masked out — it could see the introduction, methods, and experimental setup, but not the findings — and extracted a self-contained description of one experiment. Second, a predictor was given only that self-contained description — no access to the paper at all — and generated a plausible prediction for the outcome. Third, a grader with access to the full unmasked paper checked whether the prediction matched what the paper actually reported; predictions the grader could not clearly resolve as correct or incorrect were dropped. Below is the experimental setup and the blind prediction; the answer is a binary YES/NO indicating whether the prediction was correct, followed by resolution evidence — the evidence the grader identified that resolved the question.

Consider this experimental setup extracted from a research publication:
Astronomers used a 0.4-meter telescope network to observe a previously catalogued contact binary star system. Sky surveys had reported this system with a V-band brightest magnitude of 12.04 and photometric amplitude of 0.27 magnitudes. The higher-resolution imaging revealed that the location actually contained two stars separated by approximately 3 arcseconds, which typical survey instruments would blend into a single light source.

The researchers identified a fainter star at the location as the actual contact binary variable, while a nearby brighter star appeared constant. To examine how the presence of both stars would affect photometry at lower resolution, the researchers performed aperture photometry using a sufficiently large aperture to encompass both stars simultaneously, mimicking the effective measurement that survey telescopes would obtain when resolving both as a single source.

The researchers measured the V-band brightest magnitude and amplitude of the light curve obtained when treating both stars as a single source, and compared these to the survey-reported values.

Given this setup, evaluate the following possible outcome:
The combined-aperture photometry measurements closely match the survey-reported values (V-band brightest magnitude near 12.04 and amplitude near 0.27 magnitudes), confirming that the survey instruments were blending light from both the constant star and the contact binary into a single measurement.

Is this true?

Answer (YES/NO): YES